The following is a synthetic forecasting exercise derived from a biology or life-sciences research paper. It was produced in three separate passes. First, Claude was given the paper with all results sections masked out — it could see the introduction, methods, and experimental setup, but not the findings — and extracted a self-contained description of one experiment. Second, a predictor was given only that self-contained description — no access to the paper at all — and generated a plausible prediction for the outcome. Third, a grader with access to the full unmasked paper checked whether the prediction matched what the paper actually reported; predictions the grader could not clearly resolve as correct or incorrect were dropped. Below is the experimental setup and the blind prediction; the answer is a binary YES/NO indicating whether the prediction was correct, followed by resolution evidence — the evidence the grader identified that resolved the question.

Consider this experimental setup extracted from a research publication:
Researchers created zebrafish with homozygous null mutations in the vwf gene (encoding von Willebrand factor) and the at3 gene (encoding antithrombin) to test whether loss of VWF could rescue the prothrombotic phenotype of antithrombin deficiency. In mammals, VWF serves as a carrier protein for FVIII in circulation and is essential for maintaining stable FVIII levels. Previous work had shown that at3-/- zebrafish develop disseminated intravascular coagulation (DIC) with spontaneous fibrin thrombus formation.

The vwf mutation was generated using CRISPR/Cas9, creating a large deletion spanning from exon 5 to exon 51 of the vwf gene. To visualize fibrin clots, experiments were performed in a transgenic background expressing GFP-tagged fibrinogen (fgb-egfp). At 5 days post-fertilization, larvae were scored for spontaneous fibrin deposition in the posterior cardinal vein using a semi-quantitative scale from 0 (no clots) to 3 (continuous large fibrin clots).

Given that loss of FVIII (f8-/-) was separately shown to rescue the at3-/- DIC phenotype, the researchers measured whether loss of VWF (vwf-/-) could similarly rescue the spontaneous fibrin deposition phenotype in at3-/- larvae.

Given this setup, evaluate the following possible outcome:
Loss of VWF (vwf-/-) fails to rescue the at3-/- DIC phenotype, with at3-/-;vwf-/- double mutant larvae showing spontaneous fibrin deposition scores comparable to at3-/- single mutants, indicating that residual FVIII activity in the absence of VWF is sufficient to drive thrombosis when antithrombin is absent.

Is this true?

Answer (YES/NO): YES